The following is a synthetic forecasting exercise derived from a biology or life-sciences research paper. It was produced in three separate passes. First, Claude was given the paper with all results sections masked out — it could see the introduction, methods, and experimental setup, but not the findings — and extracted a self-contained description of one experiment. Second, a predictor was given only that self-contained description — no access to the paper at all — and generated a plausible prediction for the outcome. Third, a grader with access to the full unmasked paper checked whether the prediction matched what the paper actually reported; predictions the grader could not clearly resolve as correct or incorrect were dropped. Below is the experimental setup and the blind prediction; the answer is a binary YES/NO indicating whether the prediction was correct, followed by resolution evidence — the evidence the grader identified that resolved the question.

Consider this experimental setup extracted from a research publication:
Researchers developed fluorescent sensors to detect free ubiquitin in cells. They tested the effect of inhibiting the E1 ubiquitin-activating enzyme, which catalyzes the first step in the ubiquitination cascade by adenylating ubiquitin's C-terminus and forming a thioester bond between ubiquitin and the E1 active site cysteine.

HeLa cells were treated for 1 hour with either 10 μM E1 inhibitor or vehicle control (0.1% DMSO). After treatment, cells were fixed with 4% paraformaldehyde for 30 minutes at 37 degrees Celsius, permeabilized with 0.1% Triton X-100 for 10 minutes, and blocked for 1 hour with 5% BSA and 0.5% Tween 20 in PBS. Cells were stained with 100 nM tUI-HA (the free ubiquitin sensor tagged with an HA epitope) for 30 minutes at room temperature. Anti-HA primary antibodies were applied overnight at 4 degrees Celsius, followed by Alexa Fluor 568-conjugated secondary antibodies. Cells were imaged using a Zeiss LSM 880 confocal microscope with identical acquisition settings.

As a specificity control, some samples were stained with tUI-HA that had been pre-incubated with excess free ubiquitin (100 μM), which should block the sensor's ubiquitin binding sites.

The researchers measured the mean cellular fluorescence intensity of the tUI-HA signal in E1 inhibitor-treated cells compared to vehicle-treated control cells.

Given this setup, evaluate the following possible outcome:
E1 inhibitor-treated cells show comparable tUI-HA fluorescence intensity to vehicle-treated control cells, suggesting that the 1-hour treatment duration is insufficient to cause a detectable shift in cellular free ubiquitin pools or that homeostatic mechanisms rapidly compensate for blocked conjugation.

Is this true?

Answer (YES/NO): NO